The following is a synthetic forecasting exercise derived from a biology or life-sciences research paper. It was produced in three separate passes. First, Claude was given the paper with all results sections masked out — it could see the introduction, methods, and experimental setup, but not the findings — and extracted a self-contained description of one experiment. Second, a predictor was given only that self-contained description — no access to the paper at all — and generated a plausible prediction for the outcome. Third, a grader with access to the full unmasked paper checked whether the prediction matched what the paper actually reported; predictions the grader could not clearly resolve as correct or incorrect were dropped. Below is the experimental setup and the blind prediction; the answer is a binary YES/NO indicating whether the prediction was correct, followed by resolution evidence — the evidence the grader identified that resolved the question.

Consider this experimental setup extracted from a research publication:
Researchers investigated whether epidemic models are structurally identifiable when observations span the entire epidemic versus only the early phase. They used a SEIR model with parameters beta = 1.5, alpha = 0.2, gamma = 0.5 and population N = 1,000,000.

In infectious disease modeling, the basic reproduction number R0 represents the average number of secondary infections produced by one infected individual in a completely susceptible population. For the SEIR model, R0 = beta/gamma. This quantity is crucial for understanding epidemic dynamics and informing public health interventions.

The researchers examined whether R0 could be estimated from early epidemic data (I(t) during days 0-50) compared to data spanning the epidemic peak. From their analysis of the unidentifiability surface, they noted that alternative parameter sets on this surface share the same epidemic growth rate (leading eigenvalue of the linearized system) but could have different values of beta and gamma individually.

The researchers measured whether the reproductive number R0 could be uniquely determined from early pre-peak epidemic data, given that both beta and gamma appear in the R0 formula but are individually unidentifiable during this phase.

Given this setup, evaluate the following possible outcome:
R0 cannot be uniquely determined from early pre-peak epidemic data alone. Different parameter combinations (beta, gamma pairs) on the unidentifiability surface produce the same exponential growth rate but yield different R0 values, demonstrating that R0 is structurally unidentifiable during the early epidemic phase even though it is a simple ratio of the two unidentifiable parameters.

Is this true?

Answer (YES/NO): YES